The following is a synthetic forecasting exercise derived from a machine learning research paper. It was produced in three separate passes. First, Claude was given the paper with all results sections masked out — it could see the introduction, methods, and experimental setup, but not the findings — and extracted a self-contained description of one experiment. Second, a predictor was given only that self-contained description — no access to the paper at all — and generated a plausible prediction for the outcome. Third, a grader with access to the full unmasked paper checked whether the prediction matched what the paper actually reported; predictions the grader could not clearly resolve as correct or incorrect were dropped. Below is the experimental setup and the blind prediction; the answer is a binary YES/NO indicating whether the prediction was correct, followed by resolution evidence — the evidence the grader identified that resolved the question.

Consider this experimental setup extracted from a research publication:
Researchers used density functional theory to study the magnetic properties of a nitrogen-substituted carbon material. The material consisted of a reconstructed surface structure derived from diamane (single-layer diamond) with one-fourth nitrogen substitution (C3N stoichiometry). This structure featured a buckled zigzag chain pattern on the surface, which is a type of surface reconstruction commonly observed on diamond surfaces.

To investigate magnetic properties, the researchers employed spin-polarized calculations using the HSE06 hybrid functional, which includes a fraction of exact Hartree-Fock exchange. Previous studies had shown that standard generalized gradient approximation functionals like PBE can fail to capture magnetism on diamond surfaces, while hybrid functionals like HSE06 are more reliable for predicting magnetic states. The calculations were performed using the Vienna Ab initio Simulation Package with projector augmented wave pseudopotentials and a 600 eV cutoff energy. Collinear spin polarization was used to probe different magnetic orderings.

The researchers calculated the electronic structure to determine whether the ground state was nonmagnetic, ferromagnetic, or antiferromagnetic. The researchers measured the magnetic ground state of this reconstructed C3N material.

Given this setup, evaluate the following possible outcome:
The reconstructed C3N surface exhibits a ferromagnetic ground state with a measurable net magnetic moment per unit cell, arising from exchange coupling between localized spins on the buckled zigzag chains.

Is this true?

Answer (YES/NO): NO